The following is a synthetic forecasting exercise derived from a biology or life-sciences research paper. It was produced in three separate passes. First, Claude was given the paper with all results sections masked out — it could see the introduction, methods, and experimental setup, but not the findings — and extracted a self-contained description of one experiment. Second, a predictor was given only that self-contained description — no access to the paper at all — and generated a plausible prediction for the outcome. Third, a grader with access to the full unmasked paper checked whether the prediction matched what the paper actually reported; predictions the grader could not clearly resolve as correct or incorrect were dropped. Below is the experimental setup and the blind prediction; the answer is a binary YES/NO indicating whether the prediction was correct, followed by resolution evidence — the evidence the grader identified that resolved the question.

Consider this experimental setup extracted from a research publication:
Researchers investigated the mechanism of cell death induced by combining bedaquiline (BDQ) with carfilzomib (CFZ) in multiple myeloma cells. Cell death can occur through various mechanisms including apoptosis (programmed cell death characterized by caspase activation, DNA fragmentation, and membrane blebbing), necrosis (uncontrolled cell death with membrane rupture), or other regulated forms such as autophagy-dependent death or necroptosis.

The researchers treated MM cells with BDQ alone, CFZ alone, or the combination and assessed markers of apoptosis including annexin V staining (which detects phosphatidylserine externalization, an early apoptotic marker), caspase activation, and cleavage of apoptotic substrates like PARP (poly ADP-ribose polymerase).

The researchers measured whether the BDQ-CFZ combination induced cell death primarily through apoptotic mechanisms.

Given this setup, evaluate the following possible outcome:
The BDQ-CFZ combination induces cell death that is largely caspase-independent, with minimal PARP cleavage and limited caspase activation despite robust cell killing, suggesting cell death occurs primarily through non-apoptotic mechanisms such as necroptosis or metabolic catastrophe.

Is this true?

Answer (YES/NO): NO